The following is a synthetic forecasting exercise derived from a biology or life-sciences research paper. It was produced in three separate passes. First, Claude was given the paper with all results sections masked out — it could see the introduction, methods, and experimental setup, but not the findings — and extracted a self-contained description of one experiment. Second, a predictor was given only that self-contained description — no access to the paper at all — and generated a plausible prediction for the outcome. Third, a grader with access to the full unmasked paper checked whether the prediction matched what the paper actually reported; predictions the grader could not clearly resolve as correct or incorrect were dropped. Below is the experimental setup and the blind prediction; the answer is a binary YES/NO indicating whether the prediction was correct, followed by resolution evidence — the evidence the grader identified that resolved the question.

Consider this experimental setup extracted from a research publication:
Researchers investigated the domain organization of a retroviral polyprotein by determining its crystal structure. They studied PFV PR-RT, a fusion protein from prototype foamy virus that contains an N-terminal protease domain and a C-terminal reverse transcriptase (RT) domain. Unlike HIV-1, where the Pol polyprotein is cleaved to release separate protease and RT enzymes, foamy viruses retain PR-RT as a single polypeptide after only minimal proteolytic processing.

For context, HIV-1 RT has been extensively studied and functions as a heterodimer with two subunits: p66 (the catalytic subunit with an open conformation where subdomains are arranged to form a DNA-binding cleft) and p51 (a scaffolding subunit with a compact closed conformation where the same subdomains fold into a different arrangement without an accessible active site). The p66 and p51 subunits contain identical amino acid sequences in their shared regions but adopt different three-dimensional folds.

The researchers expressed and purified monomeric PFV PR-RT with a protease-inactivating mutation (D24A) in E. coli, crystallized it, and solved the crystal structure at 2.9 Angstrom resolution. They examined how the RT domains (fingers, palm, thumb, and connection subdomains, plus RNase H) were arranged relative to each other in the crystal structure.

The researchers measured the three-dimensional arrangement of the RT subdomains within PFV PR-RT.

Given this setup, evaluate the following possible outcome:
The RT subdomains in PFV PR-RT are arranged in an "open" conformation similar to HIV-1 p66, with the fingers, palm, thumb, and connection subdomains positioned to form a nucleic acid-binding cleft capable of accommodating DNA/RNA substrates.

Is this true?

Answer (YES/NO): NO